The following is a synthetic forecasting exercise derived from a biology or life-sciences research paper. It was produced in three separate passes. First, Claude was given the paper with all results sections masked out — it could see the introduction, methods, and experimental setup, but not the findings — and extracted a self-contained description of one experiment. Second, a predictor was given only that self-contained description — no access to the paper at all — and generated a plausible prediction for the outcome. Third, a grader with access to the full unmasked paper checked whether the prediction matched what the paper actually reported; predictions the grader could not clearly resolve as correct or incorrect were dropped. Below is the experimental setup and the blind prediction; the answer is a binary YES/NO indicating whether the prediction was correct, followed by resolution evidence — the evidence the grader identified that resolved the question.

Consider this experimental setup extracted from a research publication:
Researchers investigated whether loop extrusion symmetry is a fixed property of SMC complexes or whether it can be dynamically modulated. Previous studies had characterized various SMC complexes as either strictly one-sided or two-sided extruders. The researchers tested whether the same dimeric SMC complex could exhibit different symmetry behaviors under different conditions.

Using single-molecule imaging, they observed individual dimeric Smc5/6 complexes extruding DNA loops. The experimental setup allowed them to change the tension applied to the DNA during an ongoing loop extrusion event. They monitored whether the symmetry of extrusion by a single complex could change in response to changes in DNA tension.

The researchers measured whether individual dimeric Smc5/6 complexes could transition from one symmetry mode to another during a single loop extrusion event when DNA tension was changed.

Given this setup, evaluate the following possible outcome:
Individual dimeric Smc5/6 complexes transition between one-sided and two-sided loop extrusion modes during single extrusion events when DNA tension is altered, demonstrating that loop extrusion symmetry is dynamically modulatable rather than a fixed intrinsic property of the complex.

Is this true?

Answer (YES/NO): YES